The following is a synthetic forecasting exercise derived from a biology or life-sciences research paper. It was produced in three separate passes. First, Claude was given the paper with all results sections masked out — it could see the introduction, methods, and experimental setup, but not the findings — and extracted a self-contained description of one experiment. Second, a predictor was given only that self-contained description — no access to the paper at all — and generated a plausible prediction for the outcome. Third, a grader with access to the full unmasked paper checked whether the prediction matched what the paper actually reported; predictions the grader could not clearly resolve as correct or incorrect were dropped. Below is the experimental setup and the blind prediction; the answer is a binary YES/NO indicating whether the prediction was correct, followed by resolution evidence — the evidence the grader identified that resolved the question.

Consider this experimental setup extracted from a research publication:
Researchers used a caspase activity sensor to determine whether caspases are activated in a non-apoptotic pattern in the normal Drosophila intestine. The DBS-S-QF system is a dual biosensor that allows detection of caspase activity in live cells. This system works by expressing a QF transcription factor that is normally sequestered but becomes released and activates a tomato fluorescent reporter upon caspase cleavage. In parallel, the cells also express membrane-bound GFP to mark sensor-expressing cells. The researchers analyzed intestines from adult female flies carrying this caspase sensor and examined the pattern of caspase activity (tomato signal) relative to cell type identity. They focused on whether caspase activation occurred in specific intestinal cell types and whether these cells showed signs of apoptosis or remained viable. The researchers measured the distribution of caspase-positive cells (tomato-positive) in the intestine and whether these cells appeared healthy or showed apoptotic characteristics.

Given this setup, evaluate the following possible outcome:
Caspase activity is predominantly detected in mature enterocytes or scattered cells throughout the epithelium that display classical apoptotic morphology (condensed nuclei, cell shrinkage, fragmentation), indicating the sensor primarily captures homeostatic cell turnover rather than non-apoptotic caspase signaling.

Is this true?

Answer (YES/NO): NO